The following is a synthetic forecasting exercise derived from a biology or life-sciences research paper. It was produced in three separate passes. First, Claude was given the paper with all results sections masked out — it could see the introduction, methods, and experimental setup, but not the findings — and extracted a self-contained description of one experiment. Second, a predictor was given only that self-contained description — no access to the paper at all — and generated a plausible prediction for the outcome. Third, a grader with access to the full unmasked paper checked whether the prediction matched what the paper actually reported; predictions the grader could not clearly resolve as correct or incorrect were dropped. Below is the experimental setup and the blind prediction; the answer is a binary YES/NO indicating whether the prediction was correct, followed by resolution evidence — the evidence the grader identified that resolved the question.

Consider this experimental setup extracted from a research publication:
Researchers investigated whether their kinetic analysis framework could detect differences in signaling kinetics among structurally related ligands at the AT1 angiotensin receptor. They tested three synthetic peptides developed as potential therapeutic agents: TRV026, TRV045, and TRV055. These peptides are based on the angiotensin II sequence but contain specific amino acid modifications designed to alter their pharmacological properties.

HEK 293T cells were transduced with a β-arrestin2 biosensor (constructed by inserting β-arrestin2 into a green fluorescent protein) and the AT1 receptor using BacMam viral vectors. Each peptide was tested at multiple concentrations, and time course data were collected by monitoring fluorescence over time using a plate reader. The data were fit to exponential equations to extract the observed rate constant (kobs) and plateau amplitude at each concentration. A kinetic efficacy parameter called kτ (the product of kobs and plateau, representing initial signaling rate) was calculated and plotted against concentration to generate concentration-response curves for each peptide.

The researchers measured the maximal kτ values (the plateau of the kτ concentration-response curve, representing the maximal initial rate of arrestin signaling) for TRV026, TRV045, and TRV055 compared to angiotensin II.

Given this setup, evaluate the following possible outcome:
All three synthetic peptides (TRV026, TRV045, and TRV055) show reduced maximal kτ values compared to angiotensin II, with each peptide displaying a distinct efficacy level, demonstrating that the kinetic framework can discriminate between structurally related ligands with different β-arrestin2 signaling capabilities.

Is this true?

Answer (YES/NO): NO